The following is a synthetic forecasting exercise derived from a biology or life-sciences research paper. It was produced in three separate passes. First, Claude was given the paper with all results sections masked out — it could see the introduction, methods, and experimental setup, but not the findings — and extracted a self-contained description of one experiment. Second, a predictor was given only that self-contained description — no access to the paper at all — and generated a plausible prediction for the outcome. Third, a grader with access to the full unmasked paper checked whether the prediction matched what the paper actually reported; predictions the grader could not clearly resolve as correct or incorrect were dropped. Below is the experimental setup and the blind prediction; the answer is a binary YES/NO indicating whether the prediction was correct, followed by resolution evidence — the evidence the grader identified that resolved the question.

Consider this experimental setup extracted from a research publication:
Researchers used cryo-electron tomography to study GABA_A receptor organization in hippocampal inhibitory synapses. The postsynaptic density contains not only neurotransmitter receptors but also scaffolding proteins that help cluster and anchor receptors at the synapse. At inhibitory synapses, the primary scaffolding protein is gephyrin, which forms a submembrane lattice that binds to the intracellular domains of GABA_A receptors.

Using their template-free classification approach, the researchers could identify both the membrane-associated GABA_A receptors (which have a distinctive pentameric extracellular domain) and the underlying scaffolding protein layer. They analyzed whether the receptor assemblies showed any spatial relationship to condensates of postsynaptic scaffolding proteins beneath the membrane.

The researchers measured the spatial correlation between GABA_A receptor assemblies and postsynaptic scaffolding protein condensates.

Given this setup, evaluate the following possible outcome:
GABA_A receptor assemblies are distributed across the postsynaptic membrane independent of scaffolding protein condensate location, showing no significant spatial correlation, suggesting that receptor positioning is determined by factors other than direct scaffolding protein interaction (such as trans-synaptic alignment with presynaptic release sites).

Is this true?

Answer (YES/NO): NO